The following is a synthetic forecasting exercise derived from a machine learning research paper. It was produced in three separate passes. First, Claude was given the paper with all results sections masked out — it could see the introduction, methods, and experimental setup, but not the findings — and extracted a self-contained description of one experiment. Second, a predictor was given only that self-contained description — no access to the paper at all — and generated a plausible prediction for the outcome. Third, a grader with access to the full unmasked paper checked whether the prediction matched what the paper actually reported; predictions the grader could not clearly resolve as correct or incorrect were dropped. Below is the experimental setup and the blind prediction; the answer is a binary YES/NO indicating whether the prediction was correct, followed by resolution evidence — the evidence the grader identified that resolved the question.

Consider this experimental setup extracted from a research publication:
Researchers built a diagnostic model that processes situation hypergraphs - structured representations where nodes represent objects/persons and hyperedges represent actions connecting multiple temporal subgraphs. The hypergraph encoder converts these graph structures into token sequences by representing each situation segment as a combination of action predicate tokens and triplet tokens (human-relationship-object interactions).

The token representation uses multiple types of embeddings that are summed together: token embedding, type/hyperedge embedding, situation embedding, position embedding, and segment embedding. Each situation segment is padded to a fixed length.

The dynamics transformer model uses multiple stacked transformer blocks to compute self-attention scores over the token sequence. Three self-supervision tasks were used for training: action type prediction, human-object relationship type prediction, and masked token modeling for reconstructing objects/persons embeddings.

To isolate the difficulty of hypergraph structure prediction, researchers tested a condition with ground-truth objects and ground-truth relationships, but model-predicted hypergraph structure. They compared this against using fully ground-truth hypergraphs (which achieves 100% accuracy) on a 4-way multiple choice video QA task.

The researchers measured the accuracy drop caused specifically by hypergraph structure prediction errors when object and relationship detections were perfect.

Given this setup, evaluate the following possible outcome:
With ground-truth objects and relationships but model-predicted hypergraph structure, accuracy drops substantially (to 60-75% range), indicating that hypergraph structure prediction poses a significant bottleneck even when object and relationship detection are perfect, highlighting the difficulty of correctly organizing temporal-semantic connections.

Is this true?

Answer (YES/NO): NO